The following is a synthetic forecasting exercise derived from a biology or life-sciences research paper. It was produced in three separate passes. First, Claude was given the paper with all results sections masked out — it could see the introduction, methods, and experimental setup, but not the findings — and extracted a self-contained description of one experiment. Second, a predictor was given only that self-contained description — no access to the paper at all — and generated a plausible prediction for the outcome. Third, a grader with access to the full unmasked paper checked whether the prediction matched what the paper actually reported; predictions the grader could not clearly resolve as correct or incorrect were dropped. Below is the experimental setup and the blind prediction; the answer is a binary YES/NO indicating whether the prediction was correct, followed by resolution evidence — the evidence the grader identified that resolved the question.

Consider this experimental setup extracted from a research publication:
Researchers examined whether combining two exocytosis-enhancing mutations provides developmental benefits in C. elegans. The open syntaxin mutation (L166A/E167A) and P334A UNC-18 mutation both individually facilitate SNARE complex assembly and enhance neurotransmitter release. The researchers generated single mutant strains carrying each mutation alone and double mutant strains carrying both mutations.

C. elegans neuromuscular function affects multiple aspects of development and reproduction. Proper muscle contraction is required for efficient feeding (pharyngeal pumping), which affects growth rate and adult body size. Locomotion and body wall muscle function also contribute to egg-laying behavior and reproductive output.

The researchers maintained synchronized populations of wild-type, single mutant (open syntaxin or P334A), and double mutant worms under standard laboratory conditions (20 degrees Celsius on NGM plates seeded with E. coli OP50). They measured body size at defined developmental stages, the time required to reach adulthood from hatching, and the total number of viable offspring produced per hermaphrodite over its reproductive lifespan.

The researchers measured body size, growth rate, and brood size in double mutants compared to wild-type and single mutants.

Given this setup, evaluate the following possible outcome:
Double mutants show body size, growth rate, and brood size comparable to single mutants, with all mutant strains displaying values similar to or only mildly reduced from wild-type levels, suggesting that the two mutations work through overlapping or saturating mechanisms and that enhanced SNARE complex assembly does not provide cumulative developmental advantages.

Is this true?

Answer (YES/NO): NO